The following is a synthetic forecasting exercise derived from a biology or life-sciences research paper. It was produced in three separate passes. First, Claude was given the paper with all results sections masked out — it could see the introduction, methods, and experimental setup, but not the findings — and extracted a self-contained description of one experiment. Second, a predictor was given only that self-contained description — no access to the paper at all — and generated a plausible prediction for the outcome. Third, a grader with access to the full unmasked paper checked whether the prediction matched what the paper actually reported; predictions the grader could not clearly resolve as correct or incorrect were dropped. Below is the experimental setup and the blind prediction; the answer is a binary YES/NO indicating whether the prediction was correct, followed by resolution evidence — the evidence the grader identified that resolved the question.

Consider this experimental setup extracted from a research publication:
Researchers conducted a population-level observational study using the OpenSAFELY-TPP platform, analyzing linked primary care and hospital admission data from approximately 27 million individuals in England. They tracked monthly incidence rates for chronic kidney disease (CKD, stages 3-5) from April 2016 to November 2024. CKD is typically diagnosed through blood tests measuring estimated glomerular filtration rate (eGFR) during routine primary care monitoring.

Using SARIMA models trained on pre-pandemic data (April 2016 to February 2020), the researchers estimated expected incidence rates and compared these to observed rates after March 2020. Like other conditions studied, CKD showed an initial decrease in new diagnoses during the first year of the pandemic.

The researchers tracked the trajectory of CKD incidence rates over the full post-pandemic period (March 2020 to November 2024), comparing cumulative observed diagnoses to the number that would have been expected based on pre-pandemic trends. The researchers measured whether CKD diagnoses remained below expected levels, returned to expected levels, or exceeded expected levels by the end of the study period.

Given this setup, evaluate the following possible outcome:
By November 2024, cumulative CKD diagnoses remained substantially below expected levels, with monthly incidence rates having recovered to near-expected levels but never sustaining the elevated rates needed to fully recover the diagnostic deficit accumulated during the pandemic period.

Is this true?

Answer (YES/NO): NO